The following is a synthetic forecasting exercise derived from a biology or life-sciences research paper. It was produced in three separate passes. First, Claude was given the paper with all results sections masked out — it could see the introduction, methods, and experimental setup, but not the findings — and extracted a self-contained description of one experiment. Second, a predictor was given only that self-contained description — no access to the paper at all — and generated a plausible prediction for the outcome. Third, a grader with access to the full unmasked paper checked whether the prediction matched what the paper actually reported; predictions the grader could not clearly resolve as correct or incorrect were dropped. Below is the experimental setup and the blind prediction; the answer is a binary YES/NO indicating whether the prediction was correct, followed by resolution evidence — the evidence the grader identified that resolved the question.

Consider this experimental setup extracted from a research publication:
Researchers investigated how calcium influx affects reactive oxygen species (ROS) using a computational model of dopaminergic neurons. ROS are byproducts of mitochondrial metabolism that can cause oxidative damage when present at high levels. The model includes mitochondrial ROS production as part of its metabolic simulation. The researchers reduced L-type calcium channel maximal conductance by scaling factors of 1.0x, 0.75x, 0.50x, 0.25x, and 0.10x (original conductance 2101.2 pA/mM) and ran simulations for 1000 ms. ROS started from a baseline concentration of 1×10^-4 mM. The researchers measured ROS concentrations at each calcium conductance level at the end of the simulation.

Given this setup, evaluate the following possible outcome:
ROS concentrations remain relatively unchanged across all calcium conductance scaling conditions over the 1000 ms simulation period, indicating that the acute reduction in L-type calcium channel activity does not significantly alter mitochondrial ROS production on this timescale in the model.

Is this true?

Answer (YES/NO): NO